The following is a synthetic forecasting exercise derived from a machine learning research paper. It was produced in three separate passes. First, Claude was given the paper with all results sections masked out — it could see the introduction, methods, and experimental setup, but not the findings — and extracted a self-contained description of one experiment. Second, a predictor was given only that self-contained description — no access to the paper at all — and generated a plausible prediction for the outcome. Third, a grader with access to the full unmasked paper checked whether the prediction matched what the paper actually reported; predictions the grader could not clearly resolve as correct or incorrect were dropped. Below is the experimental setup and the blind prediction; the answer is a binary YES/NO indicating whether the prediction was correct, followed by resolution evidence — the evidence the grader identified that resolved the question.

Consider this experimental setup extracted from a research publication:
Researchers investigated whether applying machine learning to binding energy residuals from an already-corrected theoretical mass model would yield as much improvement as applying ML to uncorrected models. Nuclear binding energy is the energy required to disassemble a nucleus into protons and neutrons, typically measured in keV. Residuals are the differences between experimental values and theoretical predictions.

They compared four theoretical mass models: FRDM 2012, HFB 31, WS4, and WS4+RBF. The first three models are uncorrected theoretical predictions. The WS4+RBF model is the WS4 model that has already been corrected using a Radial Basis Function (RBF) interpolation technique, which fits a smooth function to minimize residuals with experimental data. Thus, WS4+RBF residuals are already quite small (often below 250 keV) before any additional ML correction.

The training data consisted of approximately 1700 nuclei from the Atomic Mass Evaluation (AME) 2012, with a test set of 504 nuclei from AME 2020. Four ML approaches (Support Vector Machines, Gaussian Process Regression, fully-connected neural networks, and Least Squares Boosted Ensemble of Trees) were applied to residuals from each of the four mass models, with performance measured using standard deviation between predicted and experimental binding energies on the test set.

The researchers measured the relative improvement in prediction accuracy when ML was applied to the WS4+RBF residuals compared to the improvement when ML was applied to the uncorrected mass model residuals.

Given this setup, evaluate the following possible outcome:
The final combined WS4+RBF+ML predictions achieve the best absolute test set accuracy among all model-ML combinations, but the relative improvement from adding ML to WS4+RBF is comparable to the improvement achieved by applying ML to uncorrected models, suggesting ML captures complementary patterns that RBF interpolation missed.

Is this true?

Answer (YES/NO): NO